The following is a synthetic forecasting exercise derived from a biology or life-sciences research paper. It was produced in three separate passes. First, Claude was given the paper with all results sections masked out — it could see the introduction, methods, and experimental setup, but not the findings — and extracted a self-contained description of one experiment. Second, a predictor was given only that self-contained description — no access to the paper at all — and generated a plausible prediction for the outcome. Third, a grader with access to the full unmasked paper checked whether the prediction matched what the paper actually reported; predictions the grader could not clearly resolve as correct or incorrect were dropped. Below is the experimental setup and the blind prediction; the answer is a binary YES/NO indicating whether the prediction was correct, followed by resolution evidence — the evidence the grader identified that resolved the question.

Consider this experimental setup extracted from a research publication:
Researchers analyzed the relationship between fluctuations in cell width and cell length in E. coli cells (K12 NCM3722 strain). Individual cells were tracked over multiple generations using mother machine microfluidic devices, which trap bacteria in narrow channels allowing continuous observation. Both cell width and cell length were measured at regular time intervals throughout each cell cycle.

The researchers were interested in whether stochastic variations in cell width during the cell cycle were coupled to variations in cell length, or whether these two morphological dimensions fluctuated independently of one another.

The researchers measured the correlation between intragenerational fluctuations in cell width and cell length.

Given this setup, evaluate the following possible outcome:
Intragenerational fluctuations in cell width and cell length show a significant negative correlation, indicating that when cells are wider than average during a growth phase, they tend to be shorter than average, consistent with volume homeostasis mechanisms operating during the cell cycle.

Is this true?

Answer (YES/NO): NO